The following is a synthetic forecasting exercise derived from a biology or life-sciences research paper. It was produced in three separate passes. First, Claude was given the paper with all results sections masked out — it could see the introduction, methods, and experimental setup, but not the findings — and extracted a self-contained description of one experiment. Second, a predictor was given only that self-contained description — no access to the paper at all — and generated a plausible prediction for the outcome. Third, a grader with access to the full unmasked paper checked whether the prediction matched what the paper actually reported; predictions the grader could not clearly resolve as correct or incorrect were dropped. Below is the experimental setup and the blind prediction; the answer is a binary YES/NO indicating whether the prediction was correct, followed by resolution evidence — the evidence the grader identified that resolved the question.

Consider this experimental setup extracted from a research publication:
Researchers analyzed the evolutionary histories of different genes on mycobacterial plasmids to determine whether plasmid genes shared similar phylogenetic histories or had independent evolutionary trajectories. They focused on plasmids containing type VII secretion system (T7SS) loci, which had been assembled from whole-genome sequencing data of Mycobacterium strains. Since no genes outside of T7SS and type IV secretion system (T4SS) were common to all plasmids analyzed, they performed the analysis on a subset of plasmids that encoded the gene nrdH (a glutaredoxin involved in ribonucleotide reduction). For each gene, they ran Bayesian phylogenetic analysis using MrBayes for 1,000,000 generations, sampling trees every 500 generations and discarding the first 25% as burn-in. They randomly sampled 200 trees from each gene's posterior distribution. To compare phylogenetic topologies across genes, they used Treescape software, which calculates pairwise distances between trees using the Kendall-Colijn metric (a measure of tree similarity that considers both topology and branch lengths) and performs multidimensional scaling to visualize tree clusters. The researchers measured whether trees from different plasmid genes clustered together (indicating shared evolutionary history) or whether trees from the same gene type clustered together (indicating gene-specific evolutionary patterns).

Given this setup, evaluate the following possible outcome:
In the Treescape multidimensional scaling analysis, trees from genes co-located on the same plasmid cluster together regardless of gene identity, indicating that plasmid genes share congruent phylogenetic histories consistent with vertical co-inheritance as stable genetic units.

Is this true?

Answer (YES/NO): NO